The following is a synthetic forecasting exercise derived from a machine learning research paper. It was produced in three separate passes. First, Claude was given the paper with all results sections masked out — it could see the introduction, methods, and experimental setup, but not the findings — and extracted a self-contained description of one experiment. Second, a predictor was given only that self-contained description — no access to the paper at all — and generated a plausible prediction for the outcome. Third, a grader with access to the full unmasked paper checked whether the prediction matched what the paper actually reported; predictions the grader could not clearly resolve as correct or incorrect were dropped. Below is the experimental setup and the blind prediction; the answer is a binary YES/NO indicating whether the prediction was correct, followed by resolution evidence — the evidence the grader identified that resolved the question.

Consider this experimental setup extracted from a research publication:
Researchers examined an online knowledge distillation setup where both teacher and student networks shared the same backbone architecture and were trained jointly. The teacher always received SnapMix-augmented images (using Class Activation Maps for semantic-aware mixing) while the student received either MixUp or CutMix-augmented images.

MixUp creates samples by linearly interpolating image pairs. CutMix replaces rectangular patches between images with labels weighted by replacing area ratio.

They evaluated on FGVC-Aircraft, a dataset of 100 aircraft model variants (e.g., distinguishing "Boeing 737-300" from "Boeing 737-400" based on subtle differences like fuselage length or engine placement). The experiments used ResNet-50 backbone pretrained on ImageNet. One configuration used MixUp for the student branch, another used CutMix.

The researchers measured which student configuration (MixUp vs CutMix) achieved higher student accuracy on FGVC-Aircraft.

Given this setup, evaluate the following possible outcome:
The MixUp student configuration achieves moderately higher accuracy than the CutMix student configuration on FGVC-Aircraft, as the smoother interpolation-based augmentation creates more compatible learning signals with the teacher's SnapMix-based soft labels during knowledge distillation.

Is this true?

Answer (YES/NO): YES